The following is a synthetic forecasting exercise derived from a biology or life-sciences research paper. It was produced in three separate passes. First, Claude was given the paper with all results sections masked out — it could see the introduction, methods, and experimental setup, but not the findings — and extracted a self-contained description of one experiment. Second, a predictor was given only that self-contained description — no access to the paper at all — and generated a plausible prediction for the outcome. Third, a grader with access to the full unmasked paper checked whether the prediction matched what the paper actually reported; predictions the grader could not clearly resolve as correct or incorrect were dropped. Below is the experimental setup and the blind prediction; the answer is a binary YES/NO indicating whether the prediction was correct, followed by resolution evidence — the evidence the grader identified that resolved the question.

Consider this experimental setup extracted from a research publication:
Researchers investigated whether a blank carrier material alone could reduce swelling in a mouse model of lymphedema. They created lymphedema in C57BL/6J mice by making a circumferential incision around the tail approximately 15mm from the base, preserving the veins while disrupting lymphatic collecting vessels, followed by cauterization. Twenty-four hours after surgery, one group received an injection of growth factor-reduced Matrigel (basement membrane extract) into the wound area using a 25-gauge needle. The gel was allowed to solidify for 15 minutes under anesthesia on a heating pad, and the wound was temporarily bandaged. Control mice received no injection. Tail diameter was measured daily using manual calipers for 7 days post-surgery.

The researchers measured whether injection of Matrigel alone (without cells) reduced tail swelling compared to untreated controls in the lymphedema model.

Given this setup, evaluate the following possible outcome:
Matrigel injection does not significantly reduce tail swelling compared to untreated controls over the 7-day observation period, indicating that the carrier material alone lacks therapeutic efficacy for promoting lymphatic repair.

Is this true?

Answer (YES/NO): YES